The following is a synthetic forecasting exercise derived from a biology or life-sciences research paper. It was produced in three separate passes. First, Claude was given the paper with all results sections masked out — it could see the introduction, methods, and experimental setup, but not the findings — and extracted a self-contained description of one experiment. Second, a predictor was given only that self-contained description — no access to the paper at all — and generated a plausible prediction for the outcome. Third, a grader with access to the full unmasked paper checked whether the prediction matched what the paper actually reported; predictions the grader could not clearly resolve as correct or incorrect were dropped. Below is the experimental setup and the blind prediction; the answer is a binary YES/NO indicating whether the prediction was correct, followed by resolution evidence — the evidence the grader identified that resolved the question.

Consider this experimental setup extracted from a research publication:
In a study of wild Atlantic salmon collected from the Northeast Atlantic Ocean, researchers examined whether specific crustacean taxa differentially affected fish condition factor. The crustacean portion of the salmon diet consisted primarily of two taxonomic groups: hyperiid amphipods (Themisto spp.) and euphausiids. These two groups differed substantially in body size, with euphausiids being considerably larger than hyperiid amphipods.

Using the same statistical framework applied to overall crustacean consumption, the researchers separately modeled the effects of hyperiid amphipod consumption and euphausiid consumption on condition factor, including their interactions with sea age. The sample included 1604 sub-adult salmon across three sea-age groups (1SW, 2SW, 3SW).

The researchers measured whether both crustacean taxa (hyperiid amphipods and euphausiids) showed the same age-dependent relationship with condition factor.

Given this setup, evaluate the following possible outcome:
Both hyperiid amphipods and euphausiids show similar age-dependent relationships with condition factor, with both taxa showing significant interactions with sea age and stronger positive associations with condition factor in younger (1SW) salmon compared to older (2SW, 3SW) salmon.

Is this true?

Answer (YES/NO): NO